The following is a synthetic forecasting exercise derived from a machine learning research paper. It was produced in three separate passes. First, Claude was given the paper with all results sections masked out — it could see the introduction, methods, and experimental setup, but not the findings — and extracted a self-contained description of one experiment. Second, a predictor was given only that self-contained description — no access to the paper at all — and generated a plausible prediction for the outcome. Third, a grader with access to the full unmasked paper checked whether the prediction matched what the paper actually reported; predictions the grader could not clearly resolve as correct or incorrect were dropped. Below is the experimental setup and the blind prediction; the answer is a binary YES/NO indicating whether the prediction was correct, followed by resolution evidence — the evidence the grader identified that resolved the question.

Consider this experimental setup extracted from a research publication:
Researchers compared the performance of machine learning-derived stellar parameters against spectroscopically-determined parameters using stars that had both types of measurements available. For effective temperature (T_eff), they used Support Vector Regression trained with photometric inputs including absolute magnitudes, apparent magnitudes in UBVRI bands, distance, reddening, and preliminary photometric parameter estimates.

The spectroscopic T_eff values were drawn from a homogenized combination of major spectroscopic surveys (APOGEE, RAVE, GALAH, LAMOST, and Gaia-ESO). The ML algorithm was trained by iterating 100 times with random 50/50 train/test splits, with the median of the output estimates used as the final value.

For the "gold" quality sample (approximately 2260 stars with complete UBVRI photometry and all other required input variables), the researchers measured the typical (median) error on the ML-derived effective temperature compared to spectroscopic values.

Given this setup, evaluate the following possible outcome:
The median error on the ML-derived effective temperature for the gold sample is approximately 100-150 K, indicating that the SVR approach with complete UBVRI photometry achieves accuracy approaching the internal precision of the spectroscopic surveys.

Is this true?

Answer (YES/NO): NO